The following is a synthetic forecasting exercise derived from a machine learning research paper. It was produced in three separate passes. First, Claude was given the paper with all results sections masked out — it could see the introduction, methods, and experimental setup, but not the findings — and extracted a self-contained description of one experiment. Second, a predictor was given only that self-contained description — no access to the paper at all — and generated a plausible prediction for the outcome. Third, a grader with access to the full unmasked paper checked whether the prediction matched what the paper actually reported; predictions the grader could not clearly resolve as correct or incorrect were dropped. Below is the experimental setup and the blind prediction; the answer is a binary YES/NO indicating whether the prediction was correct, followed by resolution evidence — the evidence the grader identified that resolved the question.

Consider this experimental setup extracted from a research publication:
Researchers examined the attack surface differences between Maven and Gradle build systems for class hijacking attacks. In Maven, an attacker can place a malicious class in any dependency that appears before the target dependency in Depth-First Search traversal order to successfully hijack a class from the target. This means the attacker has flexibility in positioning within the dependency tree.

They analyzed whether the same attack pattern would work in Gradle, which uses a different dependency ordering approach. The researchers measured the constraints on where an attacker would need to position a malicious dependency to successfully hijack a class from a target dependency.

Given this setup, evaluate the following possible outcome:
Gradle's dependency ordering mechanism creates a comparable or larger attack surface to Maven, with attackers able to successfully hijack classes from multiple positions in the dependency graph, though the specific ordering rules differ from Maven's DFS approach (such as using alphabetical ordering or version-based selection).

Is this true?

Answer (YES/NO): NO